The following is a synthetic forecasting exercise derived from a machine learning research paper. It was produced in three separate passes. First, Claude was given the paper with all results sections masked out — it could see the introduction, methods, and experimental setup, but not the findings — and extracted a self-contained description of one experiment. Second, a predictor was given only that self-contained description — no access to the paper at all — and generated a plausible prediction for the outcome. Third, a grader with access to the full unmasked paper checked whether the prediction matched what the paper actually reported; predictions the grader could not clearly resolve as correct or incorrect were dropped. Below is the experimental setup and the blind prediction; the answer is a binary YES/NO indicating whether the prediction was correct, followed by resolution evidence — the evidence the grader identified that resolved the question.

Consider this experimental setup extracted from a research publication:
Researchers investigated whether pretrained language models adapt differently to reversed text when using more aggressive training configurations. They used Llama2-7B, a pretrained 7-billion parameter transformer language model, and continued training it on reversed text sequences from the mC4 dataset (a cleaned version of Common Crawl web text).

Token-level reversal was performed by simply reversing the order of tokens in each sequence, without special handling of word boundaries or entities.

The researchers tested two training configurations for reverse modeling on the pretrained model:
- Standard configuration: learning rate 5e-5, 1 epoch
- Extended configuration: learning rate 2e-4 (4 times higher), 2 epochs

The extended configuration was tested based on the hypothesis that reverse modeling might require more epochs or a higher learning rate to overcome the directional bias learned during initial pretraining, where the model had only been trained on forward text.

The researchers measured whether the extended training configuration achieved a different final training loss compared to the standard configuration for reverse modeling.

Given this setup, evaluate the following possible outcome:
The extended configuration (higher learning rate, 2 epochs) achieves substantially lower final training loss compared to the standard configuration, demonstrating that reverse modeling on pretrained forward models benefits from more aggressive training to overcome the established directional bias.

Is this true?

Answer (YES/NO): NO